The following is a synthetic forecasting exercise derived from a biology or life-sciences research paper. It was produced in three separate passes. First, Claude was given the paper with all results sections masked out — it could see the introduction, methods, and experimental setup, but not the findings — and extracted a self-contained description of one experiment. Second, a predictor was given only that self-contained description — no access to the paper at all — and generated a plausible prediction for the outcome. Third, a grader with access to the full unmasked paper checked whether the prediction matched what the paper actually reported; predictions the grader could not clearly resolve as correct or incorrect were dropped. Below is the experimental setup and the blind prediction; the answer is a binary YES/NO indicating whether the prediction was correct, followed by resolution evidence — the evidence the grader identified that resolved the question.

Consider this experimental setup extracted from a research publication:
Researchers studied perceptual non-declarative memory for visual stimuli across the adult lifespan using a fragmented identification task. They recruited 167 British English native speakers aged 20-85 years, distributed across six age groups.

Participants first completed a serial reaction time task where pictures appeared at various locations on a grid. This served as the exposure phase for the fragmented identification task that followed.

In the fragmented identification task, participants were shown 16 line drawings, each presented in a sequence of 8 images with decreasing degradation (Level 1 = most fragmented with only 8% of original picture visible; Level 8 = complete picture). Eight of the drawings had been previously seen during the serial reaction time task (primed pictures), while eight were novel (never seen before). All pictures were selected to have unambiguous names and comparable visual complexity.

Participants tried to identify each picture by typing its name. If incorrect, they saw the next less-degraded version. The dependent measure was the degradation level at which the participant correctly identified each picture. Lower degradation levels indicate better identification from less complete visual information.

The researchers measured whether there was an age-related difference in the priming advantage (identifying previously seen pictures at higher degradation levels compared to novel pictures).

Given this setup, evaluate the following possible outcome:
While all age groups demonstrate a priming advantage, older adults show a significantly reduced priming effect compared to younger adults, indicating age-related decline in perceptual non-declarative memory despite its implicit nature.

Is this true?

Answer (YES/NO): NO